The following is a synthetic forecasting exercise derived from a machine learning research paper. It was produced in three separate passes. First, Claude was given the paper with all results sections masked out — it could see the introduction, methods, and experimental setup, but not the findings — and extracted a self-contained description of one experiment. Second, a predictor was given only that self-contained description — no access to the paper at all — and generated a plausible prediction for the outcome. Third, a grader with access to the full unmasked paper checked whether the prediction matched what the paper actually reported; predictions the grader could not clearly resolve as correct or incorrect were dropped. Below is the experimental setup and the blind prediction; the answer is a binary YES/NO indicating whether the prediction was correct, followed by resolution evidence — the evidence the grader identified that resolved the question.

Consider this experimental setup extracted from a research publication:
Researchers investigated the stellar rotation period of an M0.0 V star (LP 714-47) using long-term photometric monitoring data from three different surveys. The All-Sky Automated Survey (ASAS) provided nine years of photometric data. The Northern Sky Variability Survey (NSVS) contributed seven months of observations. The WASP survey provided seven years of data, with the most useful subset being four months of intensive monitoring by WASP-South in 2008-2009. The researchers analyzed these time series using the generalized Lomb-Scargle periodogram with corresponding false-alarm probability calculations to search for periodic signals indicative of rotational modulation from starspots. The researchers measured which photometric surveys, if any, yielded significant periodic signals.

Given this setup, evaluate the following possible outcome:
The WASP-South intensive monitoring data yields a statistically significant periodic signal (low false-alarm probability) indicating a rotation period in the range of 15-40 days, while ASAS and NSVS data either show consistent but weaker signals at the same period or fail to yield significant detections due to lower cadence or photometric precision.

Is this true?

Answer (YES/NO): YES